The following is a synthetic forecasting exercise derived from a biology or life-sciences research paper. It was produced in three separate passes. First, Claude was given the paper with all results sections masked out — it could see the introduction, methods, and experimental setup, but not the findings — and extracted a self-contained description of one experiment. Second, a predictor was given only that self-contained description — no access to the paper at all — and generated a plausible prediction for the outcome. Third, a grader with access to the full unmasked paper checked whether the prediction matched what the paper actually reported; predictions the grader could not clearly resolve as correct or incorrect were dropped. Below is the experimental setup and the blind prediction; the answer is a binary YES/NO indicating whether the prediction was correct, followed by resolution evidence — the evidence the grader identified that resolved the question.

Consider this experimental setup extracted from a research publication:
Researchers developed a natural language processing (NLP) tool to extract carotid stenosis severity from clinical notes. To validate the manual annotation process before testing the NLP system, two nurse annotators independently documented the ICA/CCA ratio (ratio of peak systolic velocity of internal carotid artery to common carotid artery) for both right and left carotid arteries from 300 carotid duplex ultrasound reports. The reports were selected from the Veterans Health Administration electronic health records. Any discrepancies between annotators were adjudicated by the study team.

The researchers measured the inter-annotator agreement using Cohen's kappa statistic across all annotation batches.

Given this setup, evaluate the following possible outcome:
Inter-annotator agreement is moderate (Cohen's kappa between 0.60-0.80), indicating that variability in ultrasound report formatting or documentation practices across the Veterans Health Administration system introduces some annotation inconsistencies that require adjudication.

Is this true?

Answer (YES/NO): NO